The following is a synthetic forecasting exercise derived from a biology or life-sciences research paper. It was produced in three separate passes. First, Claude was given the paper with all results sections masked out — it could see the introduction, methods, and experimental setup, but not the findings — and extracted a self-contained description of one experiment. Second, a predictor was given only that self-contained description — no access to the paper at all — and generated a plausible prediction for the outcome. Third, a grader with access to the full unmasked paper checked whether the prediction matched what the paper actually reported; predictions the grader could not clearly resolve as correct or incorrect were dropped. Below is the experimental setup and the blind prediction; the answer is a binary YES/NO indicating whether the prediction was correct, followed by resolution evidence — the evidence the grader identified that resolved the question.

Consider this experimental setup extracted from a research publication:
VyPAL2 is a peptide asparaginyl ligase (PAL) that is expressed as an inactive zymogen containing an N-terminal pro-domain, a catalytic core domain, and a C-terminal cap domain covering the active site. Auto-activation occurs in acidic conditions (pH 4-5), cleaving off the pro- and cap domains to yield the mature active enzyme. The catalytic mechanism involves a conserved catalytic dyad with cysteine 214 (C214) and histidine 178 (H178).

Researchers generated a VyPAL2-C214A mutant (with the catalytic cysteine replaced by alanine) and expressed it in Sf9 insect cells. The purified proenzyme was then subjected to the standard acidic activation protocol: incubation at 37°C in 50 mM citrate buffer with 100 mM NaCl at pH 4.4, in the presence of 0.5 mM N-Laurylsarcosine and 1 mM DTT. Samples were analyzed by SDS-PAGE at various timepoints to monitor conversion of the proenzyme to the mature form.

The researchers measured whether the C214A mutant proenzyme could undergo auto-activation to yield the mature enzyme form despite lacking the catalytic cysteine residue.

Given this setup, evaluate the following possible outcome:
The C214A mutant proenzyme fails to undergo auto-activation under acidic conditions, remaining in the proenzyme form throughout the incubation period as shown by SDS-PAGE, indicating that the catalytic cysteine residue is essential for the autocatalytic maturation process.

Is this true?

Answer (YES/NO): NO